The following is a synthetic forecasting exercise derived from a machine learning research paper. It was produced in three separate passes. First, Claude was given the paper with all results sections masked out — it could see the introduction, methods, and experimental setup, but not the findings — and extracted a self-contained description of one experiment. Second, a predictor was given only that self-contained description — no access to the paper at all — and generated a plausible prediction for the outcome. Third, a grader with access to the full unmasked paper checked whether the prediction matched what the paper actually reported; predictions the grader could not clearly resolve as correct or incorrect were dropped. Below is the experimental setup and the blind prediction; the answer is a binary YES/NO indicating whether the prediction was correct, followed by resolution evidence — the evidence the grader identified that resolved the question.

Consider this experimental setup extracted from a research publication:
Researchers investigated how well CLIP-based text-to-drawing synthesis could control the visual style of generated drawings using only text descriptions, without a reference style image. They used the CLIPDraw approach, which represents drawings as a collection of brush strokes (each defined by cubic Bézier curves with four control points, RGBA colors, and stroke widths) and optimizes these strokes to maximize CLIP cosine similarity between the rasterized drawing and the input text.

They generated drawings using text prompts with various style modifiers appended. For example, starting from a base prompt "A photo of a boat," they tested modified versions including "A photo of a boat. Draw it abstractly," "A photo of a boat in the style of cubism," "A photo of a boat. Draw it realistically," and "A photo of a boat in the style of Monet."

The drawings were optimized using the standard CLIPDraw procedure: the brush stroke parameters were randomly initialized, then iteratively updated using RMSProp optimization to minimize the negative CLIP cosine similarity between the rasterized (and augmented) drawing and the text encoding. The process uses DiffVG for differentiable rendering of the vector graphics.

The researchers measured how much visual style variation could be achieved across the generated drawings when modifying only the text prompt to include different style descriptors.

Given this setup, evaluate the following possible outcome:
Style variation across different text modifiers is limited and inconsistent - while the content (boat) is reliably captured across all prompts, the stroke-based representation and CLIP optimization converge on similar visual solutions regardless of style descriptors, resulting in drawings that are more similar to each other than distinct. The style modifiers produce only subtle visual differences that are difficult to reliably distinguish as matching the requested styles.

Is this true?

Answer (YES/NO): YES